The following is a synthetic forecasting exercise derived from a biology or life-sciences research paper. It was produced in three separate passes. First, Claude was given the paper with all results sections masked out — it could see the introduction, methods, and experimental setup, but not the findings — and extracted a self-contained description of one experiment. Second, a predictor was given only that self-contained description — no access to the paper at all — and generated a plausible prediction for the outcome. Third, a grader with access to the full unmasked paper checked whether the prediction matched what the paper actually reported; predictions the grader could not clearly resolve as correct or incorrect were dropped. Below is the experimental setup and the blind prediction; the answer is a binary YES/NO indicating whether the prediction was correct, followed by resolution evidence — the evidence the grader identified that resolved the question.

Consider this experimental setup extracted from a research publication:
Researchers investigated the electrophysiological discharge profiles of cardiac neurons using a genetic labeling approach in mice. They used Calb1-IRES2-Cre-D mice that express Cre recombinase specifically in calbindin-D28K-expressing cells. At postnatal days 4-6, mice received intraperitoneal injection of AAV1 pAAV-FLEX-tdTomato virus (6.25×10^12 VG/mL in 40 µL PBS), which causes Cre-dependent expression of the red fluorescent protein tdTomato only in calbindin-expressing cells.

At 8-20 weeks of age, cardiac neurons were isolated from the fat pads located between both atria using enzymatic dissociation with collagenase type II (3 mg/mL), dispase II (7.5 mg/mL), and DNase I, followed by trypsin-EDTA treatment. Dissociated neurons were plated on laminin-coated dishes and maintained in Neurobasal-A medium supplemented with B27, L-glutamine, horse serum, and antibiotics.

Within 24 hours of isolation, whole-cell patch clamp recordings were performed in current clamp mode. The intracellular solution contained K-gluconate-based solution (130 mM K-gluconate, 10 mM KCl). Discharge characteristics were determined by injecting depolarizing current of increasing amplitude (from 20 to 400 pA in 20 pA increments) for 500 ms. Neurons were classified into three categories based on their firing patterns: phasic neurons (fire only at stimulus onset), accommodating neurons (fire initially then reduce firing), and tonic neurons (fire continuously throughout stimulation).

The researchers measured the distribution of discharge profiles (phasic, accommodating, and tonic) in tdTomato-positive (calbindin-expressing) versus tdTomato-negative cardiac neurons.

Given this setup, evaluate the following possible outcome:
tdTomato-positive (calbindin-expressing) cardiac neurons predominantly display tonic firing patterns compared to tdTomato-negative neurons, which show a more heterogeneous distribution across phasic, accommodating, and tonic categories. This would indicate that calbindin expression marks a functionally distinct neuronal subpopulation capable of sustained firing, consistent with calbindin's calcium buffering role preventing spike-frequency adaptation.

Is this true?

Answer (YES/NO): NO